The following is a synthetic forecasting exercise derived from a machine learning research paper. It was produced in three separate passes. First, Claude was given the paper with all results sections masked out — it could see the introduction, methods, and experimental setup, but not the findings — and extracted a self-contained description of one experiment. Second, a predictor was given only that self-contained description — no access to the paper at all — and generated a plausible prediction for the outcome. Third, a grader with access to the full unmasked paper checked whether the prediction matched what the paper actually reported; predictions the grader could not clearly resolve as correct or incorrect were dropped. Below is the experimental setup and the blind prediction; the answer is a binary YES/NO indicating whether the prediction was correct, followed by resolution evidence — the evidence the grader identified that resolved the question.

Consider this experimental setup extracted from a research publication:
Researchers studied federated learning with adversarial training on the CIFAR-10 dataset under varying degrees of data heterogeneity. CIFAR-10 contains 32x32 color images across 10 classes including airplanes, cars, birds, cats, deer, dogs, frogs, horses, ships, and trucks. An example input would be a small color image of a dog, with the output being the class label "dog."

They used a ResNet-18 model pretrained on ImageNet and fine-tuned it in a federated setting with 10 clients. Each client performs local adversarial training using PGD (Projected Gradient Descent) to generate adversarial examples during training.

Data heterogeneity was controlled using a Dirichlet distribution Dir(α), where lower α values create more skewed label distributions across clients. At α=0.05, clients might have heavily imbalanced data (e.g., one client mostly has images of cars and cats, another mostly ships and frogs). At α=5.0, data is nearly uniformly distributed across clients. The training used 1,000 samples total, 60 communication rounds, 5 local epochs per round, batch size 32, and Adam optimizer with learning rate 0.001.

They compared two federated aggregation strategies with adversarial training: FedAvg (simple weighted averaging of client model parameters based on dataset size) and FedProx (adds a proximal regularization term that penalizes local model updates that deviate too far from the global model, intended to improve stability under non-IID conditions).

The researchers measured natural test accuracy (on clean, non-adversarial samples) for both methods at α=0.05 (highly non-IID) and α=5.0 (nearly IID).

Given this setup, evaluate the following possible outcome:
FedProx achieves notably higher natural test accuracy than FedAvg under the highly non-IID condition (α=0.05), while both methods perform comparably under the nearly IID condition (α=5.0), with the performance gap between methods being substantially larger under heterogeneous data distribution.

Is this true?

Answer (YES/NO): NO